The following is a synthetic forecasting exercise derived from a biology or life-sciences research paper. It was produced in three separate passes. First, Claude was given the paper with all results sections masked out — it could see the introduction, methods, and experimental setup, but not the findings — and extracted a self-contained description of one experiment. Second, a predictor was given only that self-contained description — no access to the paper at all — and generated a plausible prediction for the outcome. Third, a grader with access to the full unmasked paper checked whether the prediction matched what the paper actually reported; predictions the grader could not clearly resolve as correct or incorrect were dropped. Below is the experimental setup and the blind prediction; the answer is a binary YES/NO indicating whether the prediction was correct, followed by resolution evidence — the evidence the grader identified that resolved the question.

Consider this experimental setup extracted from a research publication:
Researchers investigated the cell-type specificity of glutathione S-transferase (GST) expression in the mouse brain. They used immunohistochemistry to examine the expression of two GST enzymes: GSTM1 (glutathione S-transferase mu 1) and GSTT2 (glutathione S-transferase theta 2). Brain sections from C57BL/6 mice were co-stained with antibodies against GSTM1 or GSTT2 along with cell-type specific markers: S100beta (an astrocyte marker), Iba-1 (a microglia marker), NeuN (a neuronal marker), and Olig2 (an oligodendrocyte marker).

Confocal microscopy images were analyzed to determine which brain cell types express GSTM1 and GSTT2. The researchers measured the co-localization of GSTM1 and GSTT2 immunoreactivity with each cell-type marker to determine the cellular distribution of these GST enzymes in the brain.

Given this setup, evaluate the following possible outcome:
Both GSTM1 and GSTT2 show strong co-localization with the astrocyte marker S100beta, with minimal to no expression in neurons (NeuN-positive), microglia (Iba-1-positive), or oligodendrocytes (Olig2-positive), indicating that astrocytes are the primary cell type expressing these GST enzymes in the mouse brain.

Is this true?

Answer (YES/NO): YES